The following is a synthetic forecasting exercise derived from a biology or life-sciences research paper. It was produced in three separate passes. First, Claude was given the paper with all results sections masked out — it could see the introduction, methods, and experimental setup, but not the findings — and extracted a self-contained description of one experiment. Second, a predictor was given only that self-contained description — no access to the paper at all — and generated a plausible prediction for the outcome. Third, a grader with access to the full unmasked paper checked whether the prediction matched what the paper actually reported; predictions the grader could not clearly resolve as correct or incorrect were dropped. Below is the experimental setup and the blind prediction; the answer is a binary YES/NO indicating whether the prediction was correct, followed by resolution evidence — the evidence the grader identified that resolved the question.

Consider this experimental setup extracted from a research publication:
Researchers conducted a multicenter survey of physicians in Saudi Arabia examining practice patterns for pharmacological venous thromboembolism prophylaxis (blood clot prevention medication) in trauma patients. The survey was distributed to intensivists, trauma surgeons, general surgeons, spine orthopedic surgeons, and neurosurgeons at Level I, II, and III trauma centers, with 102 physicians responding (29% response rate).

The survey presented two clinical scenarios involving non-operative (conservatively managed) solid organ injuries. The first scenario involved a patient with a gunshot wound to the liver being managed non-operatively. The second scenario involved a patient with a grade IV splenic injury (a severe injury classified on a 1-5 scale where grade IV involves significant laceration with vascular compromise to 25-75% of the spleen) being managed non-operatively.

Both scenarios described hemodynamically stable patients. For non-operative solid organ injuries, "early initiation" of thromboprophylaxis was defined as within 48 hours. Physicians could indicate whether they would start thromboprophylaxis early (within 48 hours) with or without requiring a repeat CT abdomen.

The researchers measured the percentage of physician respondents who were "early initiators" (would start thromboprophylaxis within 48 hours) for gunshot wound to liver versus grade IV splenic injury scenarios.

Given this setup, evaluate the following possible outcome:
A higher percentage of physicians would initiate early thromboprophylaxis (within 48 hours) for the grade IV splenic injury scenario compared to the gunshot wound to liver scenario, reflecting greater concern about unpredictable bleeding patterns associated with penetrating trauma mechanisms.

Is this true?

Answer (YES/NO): NO